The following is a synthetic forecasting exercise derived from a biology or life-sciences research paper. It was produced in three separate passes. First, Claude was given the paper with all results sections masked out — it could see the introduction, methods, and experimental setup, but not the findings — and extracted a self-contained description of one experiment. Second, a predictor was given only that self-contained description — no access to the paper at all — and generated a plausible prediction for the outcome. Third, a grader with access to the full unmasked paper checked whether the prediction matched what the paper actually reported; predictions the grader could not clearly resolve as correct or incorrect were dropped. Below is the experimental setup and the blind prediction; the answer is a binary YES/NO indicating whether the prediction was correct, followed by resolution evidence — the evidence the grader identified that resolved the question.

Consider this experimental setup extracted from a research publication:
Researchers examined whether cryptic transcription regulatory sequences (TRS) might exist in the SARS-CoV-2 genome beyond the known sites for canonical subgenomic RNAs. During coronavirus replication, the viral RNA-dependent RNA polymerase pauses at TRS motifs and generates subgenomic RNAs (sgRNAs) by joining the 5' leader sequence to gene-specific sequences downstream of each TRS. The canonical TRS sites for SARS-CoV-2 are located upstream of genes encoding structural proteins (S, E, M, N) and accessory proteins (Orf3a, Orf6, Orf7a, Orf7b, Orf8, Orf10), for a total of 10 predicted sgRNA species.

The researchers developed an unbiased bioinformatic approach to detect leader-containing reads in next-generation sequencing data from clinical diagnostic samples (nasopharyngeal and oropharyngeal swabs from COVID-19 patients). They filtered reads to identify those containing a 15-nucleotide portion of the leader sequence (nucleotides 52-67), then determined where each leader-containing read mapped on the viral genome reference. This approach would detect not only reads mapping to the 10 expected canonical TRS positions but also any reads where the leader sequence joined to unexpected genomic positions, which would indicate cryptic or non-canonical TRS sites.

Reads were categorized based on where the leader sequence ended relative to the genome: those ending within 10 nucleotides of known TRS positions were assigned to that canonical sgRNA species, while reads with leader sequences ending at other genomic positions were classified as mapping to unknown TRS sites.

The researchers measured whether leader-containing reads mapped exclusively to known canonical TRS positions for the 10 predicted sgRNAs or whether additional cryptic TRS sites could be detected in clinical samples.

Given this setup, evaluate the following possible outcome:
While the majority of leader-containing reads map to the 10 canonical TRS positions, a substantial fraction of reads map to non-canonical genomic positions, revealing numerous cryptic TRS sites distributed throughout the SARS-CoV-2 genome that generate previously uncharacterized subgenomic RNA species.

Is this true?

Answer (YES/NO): NO